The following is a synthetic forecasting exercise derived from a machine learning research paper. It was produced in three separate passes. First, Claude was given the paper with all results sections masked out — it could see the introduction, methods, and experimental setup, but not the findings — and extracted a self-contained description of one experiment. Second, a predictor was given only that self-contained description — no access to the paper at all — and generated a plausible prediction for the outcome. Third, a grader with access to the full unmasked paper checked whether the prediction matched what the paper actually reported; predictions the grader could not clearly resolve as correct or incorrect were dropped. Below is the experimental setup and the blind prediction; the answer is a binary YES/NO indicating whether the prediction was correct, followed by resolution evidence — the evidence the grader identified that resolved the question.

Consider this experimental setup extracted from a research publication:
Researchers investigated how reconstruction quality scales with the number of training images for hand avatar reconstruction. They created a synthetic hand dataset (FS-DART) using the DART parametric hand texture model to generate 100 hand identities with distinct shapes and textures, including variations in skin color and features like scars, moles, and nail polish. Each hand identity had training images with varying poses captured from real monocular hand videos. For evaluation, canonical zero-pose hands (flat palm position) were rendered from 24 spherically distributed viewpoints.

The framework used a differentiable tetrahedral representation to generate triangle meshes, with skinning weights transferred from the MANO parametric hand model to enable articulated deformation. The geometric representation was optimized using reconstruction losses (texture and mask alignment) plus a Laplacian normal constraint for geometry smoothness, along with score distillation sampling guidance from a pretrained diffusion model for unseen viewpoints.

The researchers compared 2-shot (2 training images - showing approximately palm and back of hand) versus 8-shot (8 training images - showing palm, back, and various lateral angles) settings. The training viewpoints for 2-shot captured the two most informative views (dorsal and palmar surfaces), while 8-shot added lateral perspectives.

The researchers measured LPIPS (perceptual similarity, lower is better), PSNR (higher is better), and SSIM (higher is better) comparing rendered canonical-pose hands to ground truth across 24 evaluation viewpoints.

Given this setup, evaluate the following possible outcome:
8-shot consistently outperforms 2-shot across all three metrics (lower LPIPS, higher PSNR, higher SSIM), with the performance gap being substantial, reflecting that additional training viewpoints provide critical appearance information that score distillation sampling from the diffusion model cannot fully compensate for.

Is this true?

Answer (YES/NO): NO